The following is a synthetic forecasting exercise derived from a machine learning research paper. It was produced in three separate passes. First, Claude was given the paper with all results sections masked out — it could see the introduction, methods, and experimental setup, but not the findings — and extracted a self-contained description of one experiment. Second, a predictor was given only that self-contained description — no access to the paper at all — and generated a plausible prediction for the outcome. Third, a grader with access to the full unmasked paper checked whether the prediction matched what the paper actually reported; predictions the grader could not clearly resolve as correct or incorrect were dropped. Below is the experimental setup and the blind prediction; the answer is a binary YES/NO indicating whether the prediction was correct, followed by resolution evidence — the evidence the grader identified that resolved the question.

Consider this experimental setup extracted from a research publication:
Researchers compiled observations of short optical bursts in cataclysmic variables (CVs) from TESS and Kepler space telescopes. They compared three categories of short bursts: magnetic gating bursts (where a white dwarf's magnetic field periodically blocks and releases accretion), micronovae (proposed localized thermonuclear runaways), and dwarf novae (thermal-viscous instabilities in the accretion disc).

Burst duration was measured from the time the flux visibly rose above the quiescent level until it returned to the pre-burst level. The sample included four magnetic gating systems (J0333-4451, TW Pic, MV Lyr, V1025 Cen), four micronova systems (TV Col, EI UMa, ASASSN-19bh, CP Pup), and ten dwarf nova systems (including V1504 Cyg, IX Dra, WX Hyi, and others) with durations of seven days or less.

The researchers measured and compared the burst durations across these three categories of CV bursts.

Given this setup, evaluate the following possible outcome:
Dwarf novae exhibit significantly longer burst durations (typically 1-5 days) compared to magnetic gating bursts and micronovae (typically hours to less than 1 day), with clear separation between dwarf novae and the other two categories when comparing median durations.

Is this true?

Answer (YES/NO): NO